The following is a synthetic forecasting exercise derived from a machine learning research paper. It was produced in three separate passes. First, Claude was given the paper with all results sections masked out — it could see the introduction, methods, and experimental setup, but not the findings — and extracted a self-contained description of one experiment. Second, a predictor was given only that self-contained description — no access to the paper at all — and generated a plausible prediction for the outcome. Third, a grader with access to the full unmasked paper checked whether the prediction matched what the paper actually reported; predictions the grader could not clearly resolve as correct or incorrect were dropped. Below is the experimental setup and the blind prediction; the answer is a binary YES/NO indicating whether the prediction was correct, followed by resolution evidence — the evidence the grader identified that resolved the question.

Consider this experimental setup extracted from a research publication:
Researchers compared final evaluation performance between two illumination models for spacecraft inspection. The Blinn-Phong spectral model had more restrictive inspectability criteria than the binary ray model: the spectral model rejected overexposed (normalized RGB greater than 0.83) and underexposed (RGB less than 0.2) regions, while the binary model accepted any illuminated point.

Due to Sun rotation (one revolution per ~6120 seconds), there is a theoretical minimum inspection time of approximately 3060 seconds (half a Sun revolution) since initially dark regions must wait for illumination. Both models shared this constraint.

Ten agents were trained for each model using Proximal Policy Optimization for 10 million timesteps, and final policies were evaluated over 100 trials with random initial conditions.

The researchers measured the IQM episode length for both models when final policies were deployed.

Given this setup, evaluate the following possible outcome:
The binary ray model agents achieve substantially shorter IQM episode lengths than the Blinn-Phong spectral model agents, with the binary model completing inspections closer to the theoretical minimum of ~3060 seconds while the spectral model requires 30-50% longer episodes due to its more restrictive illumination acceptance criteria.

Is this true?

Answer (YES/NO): NO